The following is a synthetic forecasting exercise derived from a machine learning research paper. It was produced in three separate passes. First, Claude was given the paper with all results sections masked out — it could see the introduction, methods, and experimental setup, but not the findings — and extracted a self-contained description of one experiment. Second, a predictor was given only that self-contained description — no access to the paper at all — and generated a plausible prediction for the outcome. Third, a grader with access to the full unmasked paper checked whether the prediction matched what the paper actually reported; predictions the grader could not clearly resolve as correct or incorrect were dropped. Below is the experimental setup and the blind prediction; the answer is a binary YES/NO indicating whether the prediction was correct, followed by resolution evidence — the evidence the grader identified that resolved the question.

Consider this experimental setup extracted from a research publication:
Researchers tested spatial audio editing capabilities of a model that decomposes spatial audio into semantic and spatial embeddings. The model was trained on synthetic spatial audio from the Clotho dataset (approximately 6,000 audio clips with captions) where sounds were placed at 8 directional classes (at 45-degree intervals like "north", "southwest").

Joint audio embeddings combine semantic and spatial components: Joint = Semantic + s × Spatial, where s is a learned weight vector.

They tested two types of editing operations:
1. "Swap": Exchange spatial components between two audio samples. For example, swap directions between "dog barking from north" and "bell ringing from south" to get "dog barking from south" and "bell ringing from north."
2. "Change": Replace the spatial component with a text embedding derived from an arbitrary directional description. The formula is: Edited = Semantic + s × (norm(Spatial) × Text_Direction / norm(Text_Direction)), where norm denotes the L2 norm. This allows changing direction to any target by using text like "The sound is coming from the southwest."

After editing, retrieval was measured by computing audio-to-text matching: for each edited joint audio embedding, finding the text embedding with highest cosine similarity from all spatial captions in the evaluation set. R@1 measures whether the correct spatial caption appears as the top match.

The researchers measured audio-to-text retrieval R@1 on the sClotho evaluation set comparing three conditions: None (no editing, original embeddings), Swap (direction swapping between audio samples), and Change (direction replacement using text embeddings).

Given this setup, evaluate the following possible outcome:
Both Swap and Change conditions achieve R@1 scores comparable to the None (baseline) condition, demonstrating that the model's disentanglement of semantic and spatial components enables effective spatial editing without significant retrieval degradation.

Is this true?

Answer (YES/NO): YES